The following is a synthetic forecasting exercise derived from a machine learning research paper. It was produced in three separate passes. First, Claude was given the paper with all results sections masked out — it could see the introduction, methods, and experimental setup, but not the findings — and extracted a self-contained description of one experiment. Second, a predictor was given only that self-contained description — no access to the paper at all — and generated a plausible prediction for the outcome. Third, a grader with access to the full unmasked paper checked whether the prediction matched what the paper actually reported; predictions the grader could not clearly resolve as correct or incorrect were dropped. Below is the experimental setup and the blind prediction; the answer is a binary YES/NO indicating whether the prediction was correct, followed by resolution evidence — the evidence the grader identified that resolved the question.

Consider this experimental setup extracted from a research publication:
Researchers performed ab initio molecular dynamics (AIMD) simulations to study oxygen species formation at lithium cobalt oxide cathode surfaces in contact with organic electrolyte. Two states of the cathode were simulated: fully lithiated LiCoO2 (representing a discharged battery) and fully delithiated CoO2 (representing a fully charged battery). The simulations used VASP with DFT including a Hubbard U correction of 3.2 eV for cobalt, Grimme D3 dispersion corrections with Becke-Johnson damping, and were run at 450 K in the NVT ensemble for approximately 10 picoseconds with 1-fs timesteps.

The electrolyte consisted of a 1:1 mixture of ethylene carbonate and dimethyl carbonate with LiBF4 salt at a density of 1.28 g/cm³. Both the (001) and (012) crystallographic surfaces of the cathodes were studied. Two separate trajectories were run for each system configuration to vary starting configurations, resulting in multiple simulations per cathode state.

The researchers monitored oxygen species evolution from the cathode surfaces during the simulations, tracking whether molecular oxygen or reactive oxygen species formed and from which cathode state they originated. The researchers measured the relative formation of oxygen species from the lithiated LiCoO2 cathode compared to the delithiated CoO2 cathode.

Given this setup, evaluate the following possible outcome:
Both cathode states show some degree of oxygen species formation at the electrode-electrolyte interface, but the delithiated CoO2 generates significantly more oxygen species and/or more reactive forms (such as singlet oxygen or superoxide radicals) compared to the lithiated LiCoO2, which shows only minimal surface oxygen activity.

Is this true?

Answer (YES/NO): NO